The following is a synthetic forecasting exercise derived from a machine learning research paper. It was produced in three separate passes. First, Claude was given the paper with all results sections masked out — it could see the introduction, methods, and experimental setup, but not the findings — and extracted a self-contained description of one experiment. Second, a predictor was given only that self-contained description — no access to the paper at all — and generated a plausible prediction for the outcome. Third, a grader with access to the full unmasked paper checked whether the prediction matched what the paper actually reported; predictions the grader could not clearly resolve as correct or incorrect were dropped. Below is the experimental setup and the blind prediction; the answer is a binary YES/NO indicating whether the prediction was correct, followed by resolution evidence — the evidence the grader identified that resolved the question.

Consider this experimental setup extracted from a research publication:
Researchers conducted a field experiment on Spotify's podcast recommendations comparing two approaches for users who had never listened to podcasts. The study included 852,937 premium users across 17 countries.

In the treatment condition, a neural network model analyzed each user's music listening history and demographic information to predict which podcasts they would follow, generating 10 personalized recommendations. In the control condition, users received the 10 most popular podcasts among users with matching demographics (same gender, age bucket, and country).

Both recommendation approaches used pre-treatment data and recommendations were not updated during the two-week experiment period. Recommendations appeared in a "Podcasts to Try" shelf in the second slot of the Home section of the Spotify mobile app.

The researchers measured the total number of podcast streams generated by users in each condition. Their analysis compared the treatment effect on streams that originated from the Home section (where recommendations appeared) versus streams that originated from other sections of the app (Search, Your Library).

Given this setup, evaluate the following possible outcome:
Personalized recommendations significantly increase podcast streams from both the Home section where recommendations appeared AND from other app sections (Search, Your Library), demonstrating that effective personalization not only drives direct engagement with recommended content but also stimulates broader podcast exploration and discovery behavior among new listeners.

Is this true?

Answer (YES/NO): YES